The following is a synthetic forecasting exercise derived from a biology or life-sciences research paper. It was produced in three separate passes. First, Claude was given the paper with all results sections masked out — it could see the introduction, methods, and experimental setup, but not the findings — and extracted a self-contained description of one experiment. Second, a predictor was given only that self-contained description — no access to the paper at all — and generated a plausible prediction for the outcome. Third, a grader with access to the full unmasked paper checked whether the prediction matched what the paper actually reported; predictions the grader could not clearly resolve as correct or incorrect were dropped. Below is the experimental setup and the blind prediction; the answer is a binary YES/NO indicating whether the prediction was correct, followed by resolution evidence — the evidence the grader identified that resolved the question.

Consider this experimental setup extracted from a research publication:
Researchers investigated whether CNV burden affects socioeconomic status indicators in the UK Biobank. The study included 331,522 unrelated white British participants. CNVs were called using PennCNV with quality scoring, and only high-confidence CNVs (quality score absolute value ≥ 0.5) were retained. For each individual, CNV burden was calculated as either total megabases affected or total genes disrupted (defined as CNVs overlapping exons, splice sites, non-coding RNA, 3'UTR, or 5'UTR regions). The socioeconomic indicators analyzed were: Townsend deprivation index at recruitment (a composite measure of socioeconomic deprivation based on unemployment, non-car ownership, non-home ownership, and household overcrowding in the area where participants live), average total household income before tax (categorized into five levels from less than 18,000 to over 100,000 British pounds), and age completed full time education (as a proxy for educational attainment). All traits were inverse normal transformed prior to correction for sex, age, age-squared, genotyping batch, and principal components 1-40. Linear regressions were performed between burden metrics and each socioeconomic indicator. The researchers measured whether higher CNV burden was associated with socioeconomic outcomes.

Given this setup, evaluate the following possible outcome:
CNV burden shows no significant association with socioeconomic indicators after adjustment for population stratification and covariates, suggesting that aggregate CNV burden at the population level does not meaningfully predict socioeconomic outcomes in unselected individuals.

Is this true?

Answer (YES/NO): NO